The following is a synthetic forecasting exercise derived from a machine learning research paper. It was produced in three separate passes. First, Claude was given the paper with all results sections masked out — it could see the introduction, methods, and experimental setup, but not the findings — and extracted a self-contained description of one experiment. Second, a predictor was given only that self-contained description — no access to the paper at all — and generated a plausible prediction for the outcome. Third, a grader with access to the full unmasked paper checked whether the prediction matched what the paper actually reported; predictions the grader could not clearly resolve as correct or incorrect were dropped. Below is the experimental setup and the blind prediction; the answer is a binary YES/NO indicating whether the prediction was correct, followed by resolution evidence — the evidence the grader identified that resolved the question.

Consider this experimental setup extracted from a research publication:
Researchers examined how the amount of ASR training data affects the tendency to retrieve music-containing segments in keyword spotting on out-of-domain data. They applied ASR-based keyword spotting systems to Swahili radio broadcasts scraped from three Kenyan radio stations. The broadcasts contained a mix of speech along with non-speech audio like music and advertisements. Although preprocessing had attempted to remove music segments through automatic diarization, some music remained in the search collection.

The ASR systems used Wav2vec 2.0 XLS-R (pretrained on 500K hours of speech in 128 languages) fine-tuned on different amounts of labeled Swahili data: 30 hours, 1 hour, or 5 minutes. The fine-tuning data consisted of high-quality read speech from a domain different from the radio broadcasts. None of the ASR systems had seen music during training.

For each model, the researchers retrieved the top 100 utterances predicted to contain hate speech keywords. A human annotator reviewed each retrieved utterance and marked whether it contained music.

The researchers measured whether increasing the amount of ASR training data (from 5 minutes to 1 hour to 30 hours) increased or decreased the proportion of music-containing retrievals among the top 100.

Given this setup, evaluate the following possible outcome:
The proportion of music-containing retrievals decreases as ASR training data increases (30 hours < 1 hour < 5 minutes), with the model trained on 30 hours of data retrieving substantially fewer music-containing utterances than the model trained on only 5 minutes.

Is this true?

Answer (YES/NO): NO